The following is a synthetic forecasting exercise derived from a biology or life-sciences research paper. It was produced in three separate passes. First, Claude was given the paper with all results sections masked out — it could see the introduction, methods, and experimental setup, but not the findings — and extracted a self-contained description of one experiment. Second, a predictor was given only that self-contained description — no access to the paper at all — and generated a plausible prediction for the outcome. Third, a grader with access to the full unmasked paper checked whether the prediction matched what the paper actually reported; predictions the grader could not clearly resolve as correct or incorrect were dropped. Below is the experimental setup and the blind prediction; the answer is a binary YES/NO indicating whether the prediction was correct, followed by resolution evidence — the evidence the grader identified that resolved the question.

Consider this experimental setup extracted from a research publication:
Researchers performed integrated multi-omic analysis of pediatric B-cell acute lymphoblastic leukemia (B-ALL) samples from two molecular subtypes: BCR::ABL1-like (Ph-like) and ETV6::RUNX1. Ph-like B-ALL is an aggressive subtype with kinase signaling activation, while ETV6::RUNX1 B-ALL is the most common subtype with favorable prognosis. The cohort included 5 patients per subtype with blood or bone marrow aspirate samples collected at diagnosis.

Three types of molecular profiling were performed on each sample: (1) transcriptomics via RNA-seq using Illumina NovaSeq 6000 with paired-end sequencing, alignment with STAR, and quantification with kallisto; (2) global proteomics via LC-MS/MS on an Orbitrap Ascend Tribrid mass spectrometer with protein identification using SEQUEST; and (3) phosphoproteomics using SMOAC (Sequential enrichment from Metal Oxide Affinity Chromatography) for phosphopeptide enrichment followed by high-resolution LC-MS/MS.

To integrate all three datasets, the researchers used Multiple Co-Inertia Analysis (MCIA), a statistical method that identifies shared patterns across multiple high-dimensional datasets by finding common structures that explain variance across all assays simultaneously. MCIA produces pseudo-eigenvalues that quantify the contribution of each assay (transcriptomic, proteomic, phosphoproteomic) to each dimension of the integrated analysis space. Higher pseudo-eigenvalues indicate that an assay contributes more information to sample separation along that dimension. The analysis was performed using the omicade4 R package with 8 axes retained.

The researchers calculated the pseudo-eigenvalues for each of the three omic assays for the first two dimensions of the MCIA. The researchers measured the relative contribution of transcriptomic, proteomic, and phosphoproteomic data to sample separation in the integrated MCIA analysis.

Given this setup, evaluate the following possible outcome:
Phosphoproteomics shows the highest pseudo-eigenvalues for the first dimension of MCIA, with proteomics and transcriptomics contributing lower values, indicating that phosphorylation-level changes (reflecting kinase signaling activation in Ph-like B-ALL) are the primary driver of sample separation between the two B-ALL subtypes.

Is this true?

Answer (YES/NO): NO